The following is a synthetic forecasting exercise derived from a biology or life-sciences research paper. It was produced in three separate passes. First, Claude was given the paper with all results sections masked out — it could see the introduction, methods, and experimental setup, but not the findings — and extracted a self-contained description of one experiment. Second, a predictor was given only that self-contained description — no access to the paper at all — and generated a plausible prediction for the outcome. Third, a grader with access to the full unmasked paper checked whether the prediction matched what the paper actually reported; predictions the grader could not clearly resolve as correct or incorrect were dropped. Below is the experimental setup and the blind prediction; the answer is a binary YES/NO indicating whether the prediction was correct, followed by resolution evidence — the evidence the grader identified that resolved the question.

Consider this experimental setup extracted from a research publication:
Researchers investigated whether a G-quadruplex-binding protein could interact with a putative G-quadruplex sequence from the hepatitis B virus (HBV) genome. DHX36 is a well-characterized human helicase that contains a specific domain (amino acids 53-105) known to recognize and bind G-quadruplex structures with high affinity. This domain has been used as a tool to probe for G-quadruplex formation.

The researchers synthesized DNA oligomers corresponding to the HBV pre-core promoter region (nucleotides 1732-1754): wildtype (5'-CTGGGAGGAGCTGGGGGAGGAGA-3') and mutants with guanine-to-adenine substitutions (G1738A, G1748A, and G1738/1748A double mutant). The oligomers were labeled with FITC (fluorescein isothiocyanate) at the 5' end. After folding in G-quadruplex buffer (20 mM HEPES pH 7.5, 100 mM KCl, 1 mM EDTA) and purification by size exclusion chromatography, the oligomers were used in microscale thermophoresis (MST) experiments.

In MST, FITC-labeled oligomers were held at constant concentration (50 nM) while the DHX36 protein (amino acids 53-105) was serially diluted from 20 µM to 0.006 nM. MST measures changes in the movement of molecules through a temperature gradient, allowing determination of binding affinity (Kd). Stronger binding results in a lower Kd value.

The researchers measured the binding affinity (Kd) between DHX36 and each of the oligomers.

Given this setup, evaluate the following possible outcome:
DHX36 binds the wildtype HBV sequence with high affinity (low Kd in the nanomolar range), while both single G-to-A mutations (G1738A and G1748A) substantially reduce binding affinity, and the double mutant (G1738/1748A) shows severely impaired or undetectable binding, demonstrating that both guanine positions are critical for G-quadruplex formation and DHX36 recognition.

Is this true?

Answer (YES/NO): NO